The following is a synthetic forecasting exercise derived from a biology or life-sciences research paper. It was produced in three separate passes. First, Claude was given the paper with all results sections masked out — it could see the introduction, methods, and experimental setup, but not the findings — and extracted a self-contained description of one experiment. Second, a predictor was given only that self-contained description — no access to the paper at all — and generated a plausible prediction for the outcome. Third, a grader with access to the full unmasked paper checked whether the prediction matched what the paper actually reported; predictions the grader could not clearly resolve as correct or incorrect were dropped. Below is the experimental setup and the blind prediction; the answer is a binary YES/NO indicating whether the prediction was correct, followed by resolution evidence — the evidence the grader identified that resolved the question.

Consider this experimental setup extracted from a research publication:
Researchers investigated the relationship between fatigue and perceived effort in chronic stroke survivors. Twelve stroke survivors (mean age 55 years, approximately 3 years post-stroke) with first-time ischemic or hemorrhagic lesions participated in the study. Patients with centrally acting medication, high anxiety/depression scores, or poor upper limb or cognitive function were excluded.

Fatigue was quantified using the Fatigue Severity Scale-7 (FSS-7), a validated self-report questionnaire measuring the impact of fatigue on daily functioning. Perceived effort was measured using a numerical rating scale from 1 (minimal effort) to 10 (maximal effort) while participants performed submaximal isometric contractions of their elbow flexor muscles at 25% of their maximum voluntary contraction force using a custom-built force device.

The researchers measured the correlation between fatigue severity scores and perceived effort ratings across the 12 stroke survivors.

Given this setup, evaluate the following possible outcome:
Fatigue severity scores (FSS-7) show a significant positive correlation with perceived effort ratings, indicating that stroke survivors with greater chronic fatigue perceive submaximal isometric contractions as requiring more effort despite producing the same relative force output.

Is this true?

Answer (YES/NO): YES